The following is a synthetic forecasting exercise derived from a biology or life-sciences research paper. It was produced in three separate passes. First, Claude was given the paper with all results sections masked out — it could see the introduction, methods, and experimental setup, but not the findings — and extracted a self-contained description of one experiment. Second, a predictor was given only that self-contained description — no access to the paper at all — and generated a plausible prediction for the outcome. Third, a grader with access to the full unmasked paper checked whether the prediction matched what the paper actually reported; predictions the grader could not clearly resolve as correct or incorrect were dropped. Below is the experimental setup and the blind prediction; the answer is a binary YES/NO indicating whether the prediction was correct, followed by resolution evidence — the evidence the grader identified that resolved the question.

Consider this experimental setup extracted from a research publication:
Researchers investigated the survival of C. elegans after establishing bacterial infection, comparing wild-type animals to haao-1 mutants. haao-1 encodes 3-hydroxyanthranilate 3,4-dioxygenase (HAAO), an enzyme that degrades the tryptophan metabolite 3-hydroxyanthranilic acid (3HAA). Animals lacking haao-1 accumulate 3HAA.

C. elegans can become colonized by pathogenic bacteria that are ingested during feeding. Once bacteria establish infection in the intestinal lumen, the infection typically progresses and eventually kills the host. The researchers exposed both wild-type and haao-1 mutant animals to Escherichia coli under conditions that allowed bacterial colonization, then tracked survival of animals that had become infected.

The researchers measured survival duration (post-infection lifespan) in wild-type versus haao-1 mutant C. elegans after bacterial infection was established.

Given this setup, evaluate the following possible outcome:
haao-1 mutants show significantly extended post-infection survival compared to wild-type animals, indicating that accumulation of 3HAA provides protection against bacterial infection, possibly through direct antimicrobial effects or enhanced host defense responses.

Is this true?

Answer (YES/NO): YES